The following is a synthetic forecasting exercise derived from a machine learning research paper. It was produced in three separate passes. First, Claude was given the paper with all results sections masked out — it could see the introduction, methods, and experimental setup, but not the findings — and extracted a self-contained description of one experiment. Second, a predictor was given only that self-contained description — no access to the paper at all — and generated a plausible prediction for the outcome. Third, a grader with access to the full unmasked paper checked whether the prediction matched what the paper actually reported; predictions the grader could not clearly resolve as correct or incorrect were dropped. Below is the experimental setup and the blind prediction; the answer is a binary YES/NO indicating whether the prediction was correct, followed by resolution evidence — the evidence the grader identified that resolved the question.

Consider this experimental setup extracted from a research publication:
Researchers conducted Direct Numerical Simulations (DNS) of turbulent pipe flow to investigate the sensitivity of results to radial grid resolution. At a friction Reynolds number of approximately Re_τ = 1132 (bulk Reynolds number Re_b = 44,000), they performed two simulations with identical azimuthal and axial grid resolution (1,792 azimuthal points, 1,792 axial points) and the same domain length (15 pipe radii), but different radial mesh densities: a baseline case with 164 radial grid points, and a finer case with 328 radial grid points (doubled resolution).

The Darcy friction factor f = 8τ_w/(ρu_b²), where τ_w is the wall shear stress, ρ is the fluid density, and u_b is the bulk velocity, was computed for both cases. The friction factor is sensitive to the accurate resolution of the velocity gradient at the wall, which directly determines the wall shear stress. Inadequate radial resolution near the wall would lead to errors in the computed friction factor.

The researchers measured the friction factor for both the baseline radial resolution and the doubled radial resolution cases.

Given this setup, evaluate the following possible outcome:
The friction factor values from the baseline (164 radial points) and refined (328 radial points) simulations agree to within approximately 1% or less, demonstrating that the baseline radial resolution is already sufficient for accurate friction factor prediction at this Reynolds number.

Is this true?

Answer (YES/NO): YES